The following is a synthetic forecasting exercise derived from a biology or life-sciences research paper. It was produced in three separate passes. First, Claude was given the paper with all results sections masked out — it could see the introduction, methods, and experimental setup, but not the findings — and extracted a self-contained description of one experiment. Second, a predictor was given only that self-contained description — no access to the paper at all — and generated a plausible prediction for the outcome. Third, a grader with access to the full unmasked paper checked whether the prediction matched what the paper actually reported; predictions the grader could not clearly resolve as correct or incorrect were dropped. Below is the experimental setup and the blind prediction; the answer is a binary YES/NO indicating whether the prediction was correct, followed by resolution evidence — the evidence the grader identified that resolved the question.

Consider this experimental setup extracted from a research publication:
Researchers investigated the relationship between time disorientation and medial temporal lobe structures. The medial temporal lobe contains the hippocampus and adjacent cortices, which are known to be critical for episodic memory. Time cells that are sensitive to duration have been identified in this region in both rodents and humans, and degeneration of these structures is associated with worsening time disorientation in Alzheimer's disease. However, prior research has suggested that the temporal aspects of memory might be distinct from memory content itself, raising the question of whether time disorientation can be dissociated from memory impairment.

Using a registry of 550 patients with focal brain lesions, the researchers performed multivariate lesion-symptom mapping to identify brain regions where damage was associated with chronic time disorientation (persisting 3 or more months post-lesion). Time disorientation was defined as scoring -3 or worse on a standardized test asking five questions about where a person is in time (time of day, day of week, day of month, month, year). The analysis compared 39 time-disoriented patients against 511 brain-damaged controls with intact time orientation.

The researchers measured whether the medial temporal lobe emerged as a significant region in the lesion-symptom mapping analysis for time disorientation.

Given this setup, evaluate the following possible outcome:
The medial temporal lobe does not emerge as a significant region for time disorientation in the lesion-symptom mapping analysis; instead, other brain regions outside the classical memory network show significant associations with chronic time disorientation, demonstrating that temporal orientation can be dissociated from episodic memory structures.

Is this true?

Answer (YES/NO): NO